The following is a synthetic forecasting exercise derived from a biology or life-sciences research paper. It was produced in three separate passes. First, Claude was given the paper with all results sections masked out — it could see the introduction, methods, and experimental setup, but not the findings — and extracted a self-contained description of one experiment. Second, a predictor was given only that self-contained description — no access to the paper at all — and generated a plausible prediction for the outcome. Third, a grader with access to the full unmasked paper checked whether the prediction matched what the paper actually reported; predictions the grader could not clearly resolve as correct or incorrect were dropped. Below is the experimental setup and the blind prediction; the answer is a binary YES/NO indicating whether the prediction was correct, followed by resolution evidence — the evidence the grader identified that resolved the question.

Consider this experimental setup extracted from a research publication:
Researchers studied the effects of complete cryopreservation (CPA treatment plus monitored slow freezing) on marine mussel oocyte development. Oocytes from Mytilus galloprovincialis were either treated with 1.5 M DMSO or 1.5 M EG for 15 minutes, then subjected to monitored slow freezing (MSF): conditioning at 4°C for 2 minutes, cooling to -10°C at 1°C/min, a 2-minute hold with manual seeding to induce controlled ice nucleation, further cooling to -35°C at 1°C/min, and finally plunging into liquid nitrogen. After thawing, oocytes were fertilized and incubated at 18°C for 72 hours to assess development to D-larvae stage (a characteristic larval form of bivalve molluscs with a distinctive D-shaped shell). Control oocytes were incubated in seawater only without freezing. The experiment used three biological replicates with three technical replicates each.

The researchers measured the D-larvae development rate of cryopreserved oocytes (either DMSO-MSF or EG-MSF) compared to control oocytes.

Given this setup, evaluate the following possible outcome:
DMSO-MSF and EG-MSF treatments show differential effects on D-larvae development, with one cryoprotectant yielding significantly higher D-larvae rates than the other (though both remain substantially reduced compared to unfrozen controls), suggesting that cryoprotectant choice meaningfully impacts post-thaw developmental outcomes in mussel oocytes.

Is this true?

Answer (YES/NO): NO